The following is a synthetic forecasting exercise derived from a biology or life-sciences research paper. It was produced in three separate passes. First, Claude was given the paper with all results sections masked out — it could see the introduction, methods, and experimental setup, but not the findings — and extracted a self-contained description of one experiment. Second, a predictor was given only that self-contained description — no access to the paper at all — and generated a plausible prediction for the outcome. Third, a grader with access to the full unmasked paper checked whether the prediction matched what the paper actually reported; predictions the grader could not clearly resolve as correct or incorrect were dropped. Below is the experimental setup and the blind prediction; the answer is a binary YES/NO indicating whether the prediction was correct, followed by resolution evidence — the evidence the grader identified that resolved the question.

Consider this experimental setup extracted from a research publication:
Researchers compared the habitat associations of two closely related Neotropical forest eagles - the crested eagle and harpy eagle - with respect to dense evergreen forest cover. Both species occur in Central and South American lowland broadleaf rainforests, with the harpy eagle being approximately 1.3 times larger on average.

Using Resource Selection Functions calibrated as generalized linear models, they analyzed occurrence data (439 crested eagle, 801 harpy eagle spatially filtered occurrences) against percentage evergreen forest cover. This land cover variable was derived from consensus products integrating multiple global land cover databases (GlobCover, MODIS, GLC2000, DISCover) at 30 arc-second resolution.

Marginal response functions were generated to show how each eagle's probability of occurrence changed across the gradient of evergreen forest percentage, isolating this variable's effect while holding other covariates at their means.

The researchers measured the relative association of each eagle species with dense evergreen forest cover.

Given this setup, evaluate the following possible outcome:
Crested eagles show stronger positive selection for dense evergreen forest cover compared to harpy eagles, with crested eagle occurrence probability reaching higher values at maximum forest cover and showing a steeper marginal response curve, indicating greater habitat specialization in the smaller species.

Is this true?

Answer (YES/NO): NO